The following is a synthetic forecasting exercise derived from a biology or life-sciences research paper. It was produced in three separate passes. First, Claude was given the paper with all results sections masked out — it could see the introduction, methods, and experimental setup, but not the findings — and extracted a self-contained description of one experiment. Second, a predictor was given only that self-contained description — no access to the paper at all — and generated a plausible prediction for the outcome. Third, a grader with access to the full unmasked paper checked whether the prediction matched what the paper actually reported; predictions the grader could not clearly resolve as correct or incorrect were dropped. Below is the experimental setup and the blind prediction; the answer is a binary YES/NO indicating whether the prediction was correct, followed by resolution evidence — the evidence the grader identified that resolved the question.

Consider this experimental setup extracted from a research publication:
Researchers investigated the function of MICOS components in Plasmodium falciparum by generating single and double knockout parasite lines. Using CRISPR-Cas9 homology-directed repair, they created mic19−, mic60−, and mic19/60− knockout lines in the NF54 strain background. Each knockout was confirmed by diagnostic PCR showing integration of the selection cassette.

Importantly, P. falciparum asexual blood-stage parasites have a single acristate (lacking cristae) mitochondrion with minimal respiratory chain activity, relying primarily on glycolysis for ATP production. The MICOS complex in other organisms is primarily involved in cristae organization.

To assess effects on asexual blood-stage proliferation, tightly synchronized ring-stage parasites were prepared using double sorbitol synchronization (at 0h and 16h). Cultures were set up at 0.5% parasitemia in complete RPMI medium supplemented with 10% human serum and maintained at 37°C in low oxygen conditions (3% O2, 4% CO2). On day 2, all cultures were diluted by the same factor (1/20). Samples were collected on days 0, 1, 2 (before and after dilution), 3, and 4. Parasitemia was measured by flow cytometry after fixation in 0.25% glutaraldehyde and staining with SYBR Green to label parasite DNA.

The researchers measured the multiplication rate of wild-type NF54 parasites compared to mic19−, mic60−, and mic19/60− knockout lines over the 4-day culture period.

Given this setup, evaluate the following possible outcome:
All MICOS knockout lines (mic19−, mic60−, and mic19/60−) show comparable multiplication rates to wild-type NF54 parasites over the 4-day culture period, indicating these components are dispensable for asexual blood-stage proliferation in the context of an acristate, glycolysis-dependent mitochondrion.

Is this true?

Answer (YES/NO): YES